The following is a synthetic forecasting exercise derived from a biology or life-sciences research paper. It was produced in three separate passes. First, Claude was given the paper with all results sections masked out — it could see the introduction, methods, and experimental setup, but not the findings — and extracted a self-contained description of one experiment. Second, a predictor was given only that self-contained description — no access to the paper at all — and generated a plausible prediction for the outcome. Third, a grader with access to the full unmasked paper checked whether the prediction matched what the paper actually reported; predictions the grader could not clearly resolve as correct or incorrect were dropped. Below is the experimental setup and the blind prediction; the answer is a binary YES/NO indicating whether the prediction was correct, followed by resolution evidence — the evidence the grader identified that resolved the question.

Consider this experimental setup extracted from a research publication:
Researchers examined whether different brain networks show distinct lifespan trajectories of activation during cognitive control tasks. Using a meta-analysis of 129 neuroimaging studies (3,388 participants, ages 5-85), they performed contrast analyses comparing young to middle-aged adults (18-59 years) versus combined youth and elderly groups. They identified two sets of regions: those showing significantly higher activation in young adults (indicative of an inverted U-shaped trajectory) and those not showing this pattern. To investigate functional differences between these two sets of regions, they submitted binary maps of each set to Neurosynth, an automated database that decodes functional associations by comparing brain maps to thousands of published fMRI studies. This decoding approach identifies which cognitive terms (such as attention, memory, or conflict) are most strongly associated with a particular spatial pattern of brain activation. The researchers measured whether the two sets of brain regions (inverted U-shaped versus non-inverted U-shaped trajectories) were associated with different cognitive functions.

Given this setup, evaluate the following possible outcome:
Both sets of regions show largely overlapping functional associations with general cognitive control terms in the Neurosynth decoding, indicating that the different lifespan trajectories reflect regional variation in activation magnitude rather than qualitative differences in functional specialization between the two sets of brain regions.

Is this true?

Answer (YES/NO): NO